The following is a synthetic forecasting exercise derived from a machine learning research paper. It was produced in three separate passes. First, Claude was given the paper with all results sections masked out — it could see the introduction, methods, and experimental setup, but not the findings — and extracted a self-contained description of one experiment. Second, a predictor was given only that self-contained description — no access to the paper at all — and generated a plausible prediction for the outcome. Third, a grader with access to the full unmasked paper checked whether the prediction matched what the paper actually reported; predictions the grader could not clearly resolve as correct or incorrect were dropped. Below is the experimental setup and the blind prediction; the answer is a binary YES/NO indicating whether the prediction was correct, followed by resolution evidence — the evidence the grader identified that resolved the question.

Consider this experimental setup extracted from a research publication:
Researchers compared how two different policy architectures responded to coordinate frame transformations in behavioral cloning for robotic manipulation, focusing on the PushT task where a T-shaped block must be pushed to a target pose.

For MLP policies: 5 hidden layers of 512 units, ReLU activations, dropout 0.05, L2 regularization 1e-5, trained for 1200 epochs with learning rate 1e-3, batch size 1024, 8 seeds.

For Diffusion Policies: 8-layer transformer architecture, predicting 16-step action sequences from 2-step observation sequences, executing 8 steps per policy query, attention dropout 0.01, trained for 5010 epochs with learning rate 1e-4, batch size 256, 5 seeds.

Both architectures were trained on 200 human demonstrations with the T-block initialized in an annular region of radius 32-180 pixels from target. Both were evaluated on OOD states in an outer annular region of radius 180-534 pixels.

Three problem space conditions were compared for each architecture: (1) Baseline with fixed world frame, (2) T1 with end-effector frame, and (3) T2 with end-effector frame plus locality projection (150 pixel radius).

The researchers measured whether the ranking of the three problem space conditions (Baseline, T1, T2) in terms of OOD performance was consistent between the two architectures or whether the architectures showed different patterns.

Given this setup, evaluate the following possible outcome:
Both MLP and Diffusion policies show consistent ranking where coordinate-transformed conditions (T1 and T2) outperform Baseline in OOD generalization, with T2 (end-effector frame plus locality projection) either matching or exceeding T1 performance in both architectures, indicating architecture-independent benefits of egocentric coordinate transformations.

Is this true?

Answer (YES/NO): YES